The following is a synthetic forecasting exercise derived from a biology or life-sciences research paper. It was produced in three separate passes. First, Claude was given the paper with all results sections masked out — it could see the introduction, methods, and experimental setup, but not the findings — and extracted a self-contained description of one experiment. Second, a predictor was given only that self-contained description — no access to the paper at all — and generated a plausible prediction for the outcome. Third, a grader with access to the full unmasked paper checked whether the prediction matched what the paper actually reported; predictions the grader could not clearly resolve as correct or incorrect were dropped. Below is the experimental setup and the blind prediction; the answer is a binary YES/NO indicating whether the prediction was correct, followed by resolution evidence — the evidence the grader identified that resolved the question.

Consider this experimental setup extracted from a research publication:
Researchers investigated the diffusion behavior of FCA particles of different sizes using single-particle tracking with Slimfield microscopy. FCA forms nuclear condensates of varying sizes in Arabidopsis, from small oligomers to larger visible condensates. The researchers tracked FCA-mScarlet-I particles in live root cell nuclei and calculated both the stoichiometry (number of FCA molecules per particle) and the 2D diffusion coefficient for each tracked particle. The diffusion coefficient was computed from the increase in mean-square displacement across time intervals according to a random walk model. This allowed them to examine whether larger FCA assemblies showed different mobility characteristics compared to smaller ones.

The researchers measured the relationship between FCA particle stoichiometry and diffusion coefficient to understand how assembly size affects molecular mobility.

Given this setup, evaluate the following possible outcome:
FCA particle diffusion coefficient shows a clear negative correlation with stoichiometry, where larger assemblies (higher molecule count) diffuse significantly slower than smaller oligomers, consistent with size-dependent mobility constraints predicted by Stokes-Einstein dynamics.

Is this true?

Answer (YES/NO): NO